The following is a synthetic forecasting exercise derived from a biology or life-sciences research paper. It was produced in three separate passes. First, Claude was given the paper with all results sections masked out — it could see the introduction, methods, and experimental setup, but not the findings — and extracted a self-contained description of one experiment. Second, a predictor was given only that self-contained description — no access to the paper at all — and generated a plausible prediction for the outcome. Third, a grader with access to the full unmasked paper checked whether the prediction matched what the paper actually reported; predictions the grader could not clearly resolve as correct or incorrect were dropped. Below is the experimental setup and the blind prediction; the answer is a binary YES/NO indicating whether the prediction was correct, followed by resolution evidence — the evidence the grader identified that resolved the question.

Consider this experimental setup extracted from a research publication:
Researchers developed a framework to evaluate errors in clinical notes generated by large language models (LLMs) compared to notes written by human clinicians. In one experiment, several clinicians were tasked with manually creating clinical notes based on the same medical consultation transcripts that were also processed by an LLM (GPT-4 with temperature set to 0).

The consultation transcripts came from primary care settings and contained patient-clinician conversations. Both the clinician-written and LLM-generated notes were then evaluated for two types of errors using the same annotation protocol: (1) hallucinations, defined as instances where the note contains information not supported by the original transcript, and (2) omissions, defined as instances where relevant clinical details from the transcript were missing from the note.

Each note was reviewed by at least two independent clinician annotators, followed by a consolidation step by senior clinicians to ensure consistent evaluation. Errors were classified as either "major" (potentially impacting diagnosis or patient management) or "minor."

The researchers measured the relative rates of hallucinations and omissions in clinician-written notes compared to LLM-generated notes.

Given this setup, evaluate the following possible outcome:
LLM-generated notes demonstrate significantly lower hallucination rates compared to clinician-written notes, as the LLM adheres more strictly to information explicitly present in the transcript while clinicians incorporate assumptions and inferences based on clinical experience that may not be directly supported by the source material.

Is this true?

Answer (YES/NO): NO